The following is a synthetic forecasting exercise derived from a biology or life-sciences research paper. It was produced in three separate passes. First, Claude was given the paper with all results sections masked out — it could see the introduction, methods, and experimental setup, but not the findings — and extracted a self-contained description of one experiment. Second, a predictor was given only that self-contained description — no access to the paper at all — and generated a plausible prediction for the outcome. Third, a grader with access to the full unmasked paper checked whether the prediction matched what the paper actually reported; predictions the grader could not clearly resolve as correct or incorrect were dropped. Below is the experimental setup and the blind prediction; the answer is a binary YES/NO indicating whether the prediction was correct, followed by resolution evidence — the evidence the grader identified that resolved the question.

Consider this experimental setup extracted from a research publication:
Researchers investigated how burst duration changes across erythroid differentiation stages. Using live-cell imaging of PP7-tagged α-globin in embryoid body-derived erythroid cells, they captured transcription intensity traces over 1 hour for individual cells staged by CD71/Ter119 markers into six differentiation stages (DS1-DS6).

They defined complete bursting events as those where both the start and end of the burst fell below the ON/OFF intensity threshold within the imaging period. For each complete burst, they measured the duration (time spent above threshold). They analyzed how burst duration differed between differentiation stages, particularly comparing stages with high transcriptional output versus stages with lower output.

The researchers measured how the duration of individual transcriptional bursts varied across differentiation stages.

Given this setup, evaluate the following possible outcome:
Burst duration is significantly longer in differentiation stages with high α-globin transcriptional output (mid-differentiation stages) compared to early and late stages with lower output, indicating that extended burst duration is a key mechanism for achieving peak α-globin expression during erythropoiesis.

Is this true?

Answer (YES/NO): NO